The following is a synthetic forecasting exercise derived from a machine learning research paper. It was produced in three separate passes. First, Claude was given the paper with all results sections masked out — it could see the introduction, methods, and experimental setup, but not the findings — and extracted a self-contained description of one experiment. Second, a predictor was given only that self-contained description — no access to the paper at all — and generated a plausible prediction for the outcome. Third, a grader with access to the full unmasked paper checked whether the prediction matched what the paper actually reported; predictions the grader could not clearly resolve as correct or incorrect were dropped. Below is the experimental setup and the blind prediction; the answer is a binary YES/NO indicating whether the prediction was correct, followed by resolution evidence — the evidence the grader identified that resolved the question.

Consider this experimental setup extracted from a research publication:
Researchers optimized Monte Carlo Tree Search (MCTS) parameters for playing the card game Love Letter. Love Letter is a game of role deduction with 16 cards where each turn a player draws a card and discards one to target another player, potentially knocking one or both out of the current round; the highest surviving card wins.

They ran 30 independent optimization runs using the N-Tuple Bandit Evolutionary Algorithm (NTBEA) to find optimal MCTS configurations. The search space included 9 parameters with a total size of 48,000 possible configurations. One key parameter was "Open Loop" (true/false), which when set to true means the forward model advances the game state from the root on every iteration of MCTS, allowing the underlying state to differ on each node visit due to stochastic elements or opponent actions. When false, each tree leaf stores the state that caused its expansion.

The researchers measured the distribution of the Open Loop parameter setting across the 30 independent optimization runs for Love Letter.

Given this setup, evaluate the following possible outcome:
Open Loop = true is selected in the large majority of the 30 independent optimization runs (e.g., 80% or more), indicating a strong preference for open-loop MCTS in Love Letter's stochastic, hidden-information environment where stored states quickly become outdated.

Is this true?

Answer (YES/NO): YES